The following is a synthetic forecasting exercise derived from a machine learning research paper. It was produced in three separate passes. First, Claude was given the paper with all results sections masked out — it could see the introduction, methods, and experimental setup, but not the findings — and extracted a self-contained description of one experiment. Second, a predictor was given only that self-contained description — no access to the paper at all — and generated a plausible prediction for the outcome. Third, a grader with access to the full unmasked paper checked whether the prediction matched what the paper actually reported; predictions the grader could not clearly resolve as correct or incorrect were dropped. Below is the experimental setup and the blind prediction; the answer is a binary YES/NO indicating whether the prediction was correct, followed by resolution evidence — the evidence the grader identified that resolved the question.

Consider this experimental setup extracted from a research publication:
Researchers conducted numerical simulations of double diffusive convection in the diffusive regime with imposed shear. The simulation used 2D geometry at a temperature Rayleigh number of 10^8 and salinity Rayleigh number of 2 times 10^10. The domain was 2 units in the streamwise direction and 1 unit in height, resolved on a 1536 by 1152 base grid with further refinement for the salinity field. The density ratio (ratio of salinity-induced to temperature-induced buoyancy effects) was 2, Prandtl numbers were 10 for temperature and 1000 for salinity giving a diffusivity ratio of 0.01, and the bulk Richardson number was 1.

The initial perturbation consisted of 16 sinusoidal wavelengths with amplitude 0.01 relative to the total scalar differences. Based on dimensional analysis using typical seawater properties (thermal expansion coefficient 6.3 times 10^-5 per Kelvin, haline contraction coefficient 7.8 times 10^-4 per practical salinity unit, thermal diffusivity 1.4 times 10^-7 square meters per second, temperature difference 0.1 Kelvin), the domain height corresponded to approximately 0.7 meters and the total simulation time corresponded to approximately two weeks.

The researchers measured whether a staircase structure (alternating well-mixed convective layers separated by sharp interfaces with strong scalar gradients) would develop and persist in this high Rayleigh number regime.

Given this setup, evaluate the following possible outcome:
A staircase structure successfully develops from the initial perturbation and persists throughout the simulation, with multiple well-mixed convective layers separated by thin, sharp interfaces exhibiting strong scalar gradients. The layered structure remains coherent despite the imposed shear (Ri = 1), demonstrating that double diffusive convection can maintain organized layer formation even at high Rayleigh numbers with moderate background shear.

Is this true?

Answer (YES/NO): YES